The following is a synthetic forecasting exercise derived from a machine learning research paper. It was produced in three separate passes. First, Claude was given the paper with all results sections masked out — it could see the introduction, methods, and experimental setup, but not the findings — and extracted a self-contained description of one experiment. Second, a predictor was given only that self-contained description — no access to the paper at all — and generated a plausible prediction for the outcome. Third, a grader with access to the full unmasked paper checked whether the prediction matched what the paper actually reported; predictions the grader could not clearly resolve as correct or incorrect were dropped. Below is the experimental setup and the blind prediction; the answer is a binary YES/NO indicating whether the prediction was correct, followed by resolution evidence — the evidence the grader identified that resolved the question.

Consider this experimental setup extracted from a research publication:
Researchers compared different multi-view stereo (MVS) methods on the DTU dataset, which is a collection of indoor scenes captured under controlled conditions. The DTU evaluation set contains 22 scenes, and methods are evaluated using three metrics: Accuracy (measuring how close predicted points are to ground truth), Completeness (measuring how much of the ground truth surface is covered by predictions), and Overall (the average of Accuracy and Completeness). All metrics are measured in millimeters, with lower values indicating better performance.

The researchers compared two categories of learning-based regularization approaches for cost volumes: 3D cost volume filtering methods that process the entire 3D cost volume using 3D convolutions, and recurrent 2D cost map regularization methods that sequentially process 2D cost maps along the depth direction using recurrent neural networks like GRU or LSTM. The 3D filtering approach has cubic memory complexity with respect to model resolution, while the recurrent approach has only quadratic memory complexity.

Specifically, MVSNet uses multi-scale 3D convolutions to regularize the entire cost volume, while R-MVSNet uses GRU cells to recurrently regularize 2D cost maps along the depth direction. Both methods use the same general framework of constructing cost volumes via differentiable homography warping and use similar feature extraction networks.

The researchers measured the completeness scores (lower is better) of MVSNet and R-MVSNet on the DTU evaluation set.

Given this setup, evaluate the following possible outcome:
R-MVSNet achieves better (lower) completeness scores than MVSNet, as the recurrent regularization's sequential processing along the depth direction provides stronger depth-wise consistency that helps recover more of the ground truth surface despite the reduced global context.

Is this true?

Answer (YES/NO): YES